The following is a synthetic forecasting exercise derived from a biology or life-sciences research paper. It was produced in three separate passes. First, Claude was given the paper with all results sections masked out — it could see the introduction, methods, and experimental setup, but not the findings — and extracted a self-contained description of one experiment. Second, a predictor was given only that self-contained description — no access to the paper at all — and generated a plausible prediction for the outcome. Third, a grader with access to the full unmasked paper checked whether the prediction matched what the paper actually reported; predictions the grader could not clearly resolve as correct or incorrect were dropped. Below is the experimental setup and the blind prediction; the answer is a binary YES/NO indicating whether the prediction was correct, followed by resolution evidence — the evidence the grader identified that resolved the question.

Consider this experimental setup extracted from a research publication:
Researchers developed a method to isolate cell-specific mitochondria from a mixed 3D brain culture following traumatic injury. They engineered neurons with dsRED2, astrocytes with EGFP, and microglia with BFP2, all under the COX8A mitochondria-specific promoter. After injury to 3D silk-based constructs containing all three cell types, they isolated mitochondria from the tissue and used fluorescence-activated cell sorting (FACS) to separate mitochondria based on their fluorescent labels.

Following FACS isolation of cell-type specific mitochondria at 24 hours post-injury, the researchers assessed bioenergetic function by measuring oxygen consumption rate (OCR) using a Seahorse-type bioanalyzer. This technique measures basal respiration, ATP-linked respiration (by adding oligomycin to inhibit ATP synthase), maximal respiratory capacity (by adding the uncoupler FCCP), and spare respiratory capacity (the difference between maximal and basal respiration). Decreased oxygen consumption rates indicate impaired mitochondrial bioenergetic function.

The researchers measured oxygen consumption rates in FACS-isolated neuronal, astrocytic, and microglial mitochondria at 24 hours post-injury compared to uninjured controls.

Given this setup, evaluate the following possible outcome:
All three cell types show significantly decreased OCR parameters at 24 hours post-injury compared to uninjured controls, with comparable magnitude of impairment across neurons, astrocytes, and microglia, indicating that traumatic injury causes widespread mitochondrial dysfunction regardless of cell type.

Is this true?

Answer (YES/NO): NO